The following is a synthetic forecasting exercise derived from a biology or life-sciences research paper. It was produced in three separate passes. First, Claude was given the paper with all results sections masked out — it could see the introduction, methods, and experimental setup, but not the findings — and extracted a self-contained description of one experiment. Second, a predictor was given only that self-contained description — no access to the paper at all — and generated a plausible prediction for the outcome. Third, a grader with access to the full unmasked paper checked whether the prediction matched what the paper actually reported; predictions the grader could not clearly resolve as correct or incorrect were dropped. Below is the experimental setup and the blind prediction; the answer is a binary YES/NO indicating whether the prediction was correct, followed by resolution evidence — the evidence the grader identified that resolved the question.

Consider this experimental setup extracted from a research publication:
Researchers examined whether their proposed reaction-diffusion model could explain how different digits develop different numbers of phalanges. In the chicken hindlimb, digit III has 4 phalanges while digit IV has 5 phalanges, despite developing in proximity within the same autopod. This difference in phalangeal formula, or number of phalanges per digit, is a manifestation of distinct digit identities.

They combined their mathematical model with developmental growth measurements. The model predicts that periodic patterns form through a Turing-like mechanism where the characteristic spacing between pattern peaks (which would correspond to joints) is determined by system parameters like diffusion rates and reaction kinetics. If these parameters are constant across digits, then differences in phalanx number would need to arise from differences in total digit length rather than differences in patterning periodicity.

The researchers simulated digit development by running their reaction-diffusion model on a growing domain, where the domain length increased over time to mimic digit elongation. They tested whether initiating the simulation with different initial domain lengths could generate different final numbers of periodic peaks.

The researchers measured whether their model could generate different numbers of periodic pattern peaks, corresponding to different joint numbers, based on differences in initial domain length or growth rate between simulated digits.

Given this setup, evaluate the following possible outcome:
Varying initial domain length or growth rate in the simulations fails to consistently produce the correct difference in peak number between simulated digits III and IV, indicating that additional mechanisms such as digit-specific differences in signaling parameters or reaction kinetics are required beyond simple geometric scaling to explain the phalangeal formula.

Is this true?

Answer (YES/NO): YES